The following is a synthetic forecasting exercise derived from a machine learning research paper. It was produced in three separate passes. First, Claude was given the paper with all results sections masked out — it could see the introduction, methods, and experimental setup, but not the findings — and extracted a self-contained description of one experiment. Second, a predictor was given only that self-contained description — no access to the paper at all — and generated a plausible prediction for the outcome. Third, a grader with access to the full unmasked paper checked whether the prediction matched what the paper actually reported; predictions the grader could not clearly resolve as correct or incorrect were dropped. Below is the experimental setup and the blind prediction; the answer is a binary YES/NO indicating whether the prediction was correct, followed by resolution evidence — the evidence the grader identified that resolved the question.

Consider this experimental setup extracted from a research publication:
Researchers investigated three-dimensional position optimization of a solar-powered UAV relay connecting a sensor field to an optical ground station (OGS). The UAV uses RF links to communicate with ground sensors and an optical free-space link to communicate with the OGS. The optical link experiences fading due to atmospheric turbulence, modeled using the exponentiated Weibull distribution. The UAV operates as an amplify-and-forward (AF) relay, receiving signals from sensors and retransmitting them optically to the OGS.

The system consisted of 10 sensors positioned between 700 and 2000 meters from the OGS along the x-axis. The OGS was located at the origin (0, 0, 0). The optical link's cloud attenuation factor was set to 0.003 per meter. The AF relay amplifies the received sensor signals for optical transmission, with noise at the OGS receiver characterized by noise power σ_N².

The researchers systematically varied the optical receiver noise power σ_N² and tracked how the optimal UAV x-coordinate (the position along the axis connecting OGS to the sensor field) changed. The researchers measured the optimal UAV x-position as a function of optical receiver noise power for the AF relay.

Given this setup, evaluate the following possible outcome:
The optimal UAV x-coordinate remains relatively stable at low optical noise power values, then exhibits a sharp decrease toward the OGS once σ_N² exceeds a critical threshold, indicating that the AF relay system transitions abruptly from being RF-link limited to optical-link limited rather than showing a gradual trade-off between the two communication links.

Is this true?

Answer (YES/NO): NO